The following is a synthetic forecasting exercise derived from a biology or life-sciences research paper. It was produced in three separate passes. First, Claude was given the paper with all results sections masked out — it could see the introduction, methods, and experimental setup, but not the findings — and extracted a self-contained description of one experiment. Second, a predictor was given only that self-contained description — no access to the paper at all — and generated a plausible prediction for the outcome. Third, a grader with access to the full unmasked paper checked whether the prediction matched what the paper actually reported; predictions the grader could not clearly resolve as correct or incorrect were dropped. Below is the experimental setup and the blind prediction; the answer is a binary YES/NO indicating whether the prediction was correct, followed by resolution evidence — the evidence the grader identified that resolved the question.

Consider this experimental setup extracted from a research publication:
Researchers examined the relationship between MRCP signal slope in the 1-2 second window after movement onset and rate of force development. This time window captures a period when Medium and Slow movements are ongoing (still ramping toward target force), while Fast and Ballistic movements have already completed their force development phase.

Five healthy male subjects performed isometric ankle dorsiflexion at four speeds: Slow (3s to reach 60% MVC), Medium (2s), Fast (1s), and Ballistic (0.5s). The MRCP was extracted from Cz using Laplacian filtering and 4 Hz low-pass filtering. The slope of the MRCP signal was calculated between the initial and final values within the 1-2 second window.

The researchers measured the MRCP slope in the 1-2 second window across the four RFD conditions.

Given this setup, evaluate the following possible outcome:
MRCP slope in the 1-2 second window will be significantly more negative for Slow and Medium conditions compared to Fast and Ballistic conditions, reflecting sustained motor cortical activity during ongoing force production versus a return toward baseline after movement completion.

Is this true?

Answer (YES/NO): NO